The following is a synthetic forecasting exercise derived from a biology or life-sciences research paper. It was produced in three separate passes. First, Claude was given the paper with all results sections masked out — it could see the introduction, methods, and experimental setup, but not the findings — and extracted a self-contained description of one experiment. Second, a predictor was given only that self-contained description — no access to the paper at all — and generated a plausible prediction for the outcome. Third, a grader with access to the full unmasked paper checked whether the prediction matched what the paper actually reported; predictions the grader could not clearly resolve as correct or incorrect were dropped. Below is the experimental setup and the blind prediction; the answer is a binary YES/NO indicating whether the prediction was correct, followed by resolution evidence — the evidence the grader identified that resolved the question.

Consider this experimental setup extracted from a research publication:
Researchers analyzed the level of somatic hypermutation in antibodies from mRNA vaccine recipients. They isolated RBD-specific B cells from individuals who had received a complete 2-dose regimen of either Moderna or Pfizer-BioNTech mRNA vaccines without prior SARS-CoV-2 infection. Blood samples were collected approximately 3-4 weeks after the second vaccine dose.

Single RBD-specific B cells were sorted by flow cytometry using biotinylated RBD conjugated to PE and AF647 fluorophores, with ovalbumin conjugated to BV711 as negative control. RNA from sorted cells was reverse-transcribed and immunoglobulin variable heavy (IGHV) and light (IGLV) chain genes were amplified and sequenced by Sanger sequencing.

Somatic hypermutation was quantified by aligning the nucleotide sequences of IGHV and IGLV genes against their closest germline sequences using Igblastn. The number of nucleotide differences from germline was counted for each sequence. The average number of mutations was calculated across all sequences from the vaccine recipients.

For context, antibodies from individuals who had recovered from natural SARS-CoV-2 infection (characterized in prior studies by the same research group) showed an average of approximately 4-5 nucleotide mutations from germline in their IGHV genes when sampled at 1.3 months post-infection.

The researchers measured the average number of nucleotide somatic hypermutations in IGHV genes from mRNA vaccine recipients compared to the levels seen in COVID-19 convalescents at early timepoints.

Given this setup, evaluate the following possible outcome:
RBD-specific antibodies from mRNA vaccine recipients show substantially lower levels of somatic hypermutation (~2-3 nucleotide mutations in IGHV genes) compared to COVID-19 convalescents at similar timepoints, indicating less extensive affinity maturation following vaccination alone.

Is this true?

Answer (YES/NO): NO